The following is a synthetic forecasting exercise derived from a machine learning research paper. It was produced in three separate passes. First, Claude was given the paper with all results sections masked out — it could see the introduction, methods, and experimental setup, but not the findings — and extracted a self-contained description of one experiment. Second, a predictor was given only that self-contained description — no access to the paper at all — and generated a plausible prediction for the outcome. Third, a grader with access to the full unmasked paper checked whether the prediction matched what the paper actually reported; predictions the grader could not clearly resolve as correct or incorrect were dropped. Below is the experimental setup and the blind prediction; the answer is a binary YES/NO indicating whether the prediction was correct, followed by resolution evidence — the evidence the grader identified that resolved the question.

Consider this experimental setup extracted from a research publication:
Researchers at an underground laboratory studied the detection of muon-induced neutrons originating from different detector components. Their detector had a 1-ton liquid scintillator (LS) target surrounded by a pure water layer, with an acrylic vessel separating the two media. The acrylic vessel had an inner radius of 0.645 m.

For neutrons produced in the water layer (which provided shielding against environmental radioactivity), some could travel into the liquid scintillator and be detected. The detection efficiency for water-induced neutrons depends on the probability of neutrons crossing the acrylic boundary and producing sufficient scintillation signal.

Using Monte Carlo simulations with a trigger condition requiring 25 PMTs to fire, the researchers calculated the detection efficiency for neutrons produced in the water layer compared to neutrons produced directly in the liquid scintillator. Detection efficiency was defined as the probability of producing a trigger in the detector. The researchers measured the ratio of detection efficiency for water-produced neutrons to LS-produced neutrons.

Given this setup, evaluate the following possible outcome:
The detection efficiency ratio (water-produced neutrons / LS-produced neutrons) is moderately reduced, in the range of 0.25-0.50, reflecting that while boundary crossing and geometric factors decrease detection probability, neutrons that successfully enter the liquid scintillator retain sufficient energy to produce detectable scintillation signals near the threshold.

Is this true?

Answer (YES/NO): NO